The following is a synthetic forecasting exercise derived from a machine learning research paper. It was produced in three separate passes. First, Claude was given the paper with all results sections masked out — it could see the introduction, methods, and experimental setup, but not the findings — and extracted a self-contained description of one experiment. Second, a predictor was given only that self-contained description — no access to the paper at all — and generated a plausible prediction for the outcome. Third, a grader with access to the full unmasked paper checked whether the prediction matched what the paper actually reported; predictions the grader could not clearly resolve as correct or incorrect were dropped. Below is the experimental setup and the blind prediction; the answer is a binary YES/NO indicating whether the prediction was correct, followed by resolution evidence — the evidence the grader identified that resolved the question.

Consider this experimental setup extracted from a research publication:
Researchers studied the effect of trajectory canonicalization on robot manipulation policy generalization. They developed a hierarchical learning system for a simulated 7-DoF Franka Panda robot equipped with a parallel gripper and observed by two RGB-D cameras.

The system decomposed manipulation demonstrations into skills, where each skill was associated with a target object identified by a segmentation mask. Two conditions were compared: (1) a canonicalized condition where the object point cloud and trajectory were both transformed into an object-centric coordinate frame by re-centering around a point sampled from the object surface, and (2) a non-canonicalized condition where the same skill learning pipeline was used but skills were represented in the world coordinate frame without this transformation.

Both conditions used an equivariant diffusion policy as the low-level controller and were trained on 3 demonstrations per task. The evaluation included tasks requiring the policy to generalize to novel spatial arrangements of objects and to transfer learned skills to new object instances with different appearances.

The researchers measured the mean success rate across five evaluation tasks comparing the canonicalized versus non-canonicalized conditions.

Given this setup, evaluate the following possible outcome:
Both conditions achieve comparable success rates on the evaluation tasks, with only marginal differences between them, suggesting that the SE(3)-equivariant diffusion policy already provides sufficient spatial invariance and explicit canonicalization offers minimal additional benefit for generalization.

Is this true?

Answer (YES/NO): NO